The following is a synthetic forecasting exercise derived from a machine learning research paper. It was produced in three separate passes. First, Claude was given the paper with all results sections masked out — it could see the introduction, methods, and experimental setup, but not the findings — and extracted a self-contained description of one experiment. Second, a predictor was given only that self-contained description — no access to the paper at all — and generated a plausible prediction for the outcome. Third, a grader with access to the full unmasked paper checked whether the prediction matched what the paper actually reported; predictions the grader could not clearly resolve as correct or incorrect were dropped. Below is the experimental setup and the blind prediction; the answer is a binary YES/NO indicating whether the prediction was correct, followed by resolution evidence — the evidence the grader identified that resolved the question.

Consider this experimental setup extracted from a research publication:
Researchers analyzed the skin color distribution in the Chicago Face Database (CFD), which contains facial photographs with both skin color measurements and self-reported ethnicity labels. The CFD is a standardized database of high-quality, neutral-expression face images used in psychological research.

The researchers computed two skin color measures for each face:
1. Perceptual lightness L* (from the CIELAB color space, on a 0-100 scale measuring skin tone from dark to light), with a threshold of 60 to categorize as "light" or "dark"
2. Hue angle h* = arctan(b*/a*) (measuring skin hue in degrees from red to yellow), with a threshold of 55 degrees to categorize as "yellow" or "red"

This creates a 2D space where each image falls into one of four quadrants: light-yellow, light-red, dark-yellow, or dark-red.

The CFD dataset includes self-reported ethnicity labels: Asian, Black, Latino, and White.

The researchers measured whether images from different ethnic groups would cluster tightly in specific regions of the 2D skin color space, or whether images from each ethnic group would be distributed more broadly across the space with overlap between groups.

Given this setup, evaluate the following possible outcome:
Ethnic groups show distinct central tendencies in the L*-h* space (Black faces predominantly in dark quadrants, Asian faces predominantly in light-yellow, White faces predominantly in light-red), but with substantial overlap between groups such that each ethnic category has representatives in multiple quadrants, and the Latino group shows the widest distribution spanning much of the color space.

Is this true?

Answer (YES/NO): NO